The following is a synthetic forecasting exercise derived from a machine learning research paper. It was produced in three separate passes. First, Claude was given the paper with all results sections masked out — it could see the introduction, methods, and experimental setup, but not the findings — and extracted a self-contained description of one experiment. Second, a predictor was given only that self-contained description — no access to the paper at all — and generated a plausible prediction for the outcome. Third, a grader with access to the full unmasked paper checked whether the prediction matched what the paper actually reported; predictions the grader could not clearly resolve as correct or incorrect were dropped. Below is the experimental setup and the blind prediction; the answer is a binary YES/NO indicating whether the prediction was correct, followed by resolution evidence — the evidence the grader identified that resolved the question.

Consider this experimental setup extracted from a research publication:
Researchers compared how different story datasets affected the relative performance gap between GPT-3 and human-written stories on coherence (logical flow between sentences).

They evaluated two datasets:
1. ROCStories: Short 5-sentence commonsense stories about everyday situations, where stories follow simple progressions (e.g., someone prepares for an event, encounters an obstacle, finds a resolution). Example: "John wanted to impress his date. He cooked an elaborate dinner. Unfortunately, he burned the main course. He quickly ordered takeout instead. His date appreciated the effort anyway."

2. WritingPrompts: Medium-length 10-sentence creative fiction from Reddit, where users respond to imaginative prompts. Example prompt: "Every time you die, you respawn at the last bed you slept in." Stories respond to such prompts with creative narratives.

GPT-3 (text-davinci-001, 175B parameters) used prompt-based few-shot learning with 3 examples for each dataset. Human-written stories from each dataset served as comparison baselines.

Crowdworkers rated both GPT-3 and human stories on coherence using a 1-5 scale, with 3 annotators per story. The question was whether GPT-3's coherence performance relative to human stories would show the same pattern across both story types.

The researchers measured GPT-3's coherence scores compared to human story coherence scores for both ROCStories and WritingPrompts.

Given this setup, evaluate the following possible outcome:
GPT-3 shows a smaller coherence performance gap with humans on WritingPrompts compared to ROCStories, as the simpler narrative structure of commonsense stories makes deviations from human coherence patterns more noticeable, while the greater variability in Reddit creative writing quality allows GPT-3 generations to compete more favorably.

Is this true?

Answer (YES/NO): NO